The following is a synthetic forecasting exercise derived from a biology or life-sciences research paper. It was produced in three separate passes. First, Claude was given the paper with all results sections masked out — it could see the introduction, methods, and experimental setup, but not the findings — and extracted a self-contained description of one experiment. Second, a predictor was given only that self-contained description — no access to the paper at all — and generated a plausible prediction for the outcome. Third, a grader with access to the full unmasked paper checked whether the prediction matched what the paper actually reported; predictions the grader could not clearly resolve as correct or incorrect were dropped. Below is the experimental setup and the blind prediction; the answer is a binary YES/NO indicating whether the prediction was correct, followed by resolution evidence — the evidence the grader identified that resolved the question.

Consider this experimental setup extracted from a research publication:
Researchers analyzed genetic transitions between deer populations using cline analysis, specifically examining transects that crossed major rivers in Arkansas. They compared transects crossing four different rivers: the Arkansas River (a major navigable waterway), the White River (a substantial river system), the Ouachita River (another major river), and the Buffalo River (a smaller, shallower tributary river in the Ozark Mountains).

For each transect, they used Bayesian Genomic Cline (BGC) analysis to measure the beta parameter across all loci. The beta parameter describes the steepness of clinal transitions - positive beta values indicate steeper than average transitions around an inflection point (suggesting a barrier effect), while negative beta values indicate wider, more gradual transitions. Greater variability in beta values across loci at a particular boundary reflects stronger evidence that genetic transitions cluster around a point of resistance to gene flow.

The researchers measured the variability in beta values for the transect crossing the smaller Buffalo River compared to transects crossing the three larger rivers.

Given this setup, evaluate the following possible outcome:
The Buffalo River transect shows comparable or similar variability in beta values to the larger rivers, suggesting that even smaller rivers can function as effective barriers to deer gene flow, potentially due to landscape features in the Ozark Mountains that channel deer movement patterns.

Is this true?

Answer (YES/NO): NO